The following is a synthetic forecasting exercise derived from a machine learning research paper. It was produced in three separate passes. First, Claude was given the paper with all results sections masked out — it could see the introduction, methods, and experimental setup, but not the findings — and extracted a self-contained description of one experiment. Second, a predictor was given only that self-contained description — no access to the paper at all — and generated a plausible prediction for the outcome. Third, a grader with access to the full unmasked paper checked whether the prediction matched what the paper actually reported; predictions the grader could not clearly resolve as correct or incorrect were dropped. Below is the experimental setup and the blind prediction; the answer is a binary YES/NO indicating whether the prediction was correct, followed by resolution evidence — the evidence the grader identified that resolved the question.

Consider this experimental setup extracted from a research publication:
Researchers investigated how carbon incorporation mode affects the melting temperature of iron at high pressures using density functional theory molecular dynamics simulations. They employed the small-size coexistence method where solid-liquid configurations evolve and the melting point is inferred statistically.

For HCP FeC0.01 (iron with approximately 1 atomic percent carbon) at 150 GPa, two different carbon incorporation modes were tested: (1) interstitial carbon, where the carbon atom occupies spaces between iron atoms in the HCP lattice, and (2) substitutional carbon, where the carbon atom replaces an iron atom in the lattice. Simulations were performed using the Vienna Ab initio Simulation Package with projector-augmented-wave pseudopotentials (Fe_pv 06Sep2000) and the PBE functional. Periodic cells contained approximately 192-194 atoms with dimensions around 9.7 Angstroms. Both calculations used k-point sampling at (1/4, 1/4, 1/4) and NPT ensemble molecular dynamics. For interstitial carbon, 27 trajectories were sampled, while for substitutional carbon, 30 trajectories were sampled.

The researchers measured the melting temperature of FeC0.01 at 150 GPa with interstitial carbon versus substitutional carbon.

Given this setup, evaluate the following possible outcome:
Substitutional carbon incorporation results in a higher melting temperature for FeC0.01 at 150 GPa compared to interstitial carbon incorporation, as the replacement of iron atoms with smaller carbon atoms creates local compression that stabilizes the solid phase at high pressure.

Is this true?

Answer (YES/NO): YES